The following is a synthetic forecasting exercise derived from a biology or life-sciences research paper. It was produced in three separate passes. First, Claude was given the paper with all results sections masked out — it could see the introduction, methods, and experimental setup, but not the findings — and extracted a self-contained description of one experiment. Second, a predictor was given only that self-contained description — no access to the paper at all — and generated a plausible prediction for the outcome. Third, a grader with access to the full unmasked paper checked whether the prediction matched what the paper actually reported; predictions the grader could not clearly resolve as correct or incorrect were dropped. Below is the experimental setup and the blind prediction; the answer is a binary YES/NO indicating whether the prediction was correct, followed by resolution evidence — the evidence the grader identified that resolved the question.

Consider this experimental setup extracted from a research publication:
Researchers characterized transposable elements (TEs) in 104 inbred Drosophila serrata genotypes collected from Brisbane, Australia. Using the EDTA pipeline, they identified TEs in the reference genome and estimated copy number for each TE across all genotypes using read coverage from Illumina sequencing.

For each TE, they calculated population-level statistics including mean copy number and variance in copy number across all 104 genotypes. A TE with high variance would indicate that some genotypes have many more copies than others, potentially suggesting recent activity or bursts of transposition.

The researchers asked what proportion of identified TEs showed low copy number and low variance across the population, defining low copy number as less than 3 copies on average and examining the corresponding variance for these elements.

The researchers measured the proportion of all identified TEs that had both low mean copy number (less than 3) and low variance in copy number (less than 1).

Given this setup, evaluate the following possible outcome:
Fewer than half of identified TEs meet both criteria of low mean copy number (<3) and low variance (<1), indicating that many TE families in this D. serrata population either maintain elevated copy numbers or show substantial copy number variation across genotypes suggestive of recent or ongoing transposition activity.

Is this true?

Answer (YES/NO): NO